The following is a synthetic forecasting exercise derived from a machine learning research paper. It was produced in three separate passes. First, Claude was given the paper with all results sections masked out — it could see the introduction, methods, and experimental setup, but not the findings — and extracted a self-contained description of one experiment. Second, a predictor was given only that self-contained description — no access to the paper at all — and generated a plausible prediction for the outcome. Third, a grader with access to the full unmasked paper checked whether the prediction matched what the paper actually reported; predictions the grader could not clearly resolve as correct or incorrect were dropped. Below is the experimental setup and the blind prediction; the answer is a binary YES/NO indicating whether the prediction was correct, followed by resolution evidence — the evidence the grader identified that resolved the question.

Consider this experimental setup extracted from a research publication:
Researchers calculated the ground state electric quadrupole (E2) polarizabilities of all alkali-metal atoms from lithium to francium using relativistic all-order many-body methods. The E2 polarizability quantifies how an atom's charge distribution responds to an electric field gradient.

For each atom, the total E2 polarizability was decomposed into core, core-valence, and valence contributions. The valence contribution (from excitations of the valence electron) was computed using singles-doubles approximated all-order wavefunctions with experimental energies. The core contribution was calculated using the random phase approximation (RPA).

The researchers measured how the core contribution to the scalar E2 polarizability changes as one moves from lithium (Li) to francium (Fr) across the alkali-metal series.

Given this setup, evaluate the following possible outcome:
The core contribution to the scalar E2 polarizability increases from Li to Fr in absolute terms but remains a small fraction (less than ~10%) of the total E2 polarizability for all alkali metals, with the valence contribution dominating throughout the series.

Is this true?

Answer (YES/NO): YES